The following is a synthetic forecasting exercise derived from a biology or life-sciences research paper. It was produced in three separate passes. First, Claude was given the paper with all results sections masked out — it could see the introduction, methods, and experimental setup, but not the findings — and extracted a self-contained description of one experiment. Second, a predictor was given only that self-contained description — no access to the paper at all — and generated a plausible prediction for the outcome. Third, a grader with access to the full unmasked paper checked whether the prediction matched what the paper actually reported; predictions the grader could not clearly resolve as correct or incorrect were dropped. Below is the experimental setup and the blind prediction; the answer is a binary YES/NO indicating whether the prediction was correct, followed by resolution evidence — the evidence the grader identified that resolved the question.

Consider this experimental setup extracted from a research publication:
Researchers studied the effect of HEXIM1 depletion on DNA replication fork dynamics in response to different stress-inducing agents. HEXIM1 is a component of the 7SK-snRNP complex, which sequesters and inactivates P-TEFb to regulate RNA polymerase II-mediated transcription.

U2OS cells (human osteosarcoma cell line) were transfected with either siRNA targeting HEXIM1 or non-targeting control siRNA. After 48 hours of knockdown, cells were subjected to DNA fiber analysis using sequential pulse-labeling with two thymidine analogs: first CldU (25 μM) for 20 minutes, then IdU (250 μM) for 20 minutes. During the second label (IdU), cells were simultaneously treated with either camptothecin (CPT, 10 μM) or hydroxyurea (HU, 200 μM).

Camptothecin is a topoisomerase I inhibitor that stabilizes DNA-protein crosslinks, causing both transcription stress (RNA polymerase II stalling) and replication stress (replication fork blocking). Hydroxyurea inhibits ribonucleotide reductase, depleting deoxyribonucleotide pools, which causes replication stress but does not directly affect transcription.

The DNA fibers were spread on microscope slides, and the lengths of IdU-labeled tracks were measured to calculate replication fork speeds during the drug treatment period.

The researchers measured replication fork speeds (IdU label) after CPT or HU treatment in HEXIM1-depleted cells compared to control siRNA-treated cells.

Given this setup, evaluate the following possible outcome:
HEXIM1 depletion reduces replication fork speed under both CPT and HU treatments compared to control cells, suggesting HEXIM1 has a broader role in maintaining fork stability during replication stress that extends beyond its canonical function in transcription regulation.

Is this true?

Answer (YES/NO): NO